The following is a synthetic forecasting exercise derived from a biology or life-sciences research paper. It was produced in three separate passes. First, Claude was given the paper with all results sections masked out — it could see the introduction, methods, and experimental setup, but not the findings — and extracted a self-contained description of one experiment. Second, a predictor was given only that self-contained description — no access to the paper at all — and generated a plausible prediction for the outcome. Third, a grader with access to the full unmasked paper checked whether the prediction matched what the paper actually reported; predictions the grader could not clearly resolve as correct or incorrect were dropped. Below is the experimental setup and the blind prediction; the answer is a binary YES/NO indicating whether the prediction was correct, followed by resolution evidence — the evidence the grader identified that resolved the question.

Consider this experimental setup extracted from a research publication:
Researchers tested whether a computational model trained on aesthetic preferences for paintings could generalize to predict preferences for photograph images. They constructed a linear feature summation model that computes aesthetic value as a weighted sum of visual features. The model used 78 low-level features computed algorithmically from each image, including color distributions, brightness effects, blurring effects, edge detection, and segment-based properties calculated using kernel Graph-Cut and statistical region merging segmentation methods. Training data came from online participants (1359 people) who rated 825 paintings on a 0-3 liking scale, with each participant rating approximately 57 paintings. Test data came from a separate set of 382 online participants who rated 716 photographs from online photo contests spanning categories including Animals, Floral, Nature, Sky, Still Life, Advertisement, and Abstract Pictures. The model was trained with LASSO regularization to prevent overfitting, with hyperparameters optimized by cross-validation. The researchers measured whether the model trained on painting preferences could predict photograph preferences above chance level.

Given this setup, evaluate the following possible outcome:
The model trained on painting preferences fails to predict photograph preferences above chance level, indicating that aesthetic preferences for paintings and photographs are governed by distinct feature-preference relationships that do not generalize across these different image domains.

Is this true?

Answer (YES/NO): NO